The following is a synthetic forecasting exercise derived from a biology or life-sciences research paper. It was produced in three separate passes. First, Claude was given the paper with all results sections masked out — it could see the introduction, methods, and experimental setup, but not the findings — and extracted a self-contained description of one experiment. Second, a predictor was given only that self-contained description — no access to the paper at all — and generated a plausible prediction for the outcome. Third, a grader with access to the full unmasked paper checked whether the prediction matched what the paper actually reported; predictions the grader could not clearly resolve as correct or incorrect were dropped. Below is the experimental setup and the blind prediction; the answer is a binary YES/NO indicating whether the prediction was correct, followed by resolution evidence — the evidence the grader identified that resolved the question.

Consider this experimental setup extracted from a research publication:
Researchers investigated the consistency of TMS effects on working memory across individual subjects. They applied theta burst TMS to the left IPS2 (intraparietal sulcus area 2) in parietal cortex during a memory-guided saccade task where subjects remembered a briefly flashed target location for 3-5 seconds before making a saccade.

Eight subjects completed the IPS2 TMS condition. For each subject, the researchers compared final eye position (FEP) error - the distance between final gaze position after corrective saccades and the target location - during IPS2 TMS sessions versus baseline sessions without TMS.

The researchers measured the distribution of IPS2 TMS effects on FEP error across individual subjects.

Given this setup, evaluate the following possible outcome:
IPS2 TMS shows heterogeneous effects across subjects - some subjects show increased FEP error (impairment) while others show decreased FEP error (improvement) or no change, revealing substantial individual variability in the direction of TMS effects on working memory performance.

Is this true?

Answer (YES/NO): NO